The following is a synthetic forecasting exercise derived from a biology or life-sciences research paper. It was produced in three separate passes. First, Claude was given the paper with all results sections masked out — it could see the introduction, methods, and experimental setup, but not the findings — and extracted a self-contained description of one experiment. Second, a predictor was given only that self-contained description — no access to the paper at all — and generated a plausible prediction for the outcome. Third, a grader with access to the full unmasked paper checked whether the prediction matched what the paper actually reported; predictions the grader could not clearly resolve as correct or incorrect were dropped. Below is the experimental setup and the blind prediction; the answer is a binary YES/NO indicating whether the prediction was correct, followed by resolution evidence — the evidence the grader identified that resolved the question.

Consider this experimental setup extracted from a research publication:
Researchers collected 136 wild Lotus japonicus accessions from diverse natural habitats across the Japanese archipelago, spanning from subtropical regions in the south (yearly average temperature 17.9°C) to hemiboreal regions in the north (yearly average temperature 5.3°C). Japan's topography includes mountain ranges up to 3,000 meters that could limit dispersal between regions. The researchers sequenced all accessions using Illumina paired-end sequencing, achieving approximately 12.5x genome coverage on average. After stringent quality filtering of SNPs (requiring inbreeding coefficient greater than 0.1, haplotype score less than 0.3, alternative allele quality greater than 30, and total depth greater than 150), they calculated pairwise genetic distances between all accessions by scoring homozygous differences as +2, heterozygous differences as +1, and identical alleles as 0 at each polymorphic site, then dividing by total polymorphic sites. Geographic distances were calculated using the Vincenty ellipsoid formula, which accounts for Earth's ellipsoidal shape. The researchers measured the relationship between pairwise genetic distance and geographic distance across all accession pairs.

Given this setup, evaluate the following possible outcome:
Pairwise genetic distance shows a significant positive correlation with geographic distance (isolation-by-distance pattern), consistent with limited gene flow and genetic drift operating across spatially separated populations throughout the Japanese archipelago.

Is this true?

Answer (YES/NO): NO